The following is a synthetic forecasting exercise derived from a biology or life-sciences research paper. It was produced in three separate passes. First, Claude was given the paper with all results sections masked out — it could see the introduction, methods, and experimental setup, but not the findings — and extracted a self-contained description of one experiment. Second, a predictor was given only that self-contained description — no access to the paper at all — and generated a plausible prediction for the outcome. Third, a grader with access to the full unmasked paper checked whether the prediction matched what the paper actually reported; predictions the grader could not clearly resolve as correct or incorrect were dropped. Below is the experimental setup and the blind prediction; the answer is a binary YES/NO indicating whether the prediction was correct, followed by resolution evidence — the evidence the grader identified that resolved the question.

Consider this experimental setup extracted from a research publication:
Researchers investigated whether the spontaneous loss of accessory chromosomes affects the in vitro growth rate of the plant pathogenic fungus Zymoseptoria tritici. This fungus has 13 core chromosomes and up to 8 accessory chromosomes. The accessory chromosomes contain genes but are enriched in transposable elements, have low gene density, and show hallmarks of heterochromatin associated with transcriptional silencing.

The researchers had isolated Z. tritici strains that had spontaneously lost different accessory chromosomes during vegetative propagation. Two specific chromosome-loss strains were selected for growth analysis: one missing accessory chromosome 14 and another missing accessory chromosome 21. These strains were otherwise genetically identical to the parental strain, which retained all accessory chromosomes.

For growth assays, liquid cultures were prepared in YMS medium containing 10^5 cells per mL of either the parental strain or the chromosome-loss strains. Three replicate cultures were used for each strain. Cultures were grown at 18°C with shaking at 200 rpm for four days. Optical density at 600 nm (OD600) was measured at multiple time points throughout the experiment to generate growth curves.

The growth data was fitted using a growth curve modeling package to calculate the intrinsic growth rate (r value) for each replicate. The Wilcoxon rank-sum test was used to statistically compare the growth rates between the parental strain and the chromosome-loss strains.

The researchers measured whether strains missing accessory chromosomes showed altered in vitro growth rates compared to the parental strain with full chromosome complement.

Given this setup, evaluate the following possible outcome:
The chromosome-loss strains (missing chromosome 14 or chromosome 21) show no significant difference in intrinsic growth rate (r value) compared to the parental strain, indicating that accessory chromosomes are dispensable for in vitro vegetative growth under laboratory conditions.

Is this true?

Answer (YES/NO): YES